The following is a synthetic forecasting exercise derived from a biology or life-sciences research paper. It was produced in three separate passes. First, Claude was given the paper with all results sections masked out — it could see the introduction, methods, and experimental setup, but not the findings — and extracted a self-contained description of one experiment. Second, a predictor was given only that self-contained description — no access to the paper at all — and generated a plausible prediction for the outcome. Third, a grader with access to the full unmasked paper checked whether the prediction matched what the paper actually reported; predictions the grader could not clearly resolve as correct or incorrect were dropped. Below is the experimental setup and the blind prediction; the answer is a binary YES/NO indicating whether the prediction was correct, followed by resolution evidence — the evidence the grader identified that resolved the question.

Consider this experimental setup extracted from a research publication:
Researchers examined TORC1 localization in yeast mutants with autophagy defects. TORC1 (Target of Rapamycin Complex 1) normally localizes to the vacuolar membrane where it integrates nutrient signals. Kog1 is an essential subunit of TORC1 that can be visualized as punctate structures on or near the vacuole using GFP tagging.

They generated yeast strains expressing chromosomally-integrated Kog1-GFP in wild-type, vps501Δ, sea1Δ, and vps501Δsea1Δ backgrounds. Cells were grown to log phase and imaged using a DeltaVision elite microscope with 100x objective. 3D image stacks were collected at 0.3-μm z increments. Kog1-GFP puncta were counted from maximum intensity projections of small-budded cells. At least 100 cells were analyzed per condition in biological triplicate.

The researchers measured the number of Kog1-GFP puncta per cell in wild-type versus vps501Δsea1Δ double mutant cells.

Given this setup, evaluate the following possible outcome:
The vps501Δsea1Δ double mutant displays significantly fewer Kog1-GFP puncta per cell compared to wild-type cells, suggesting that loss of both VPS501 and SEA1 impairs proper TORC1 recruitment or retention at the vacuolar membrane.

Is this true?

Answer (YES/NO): NO